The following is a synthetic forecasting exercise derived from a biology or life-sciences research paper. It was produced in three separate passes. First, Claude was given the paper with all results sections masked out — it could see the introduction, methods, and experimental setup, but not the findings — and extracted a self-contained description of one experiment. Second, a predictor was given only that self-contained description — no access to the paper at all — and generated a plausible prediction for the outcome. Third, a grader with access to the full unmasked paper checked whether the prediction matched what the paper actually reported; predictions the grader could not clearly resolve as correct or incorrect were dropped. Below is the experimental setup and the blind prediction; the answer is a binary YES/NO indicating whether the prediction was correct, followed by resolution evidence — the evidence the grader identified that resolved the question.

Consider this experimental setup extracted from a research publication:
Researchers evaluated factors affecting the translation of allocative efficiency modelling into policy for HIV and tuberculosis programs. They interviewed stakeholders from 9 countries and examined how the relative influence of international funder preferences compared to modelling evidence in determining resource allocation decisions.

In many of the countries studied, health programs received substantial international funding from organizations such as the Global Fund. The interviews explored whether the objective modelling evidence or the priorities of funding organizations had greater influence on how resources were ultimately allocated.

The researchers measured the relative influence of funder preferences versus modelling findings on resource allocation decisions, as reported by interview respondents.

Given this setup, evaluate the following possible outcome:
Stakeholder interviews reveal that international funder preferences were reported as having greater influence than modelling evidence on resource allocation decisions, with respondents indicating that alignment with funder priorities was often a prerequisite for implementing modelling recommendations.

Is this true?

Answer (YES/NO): NO